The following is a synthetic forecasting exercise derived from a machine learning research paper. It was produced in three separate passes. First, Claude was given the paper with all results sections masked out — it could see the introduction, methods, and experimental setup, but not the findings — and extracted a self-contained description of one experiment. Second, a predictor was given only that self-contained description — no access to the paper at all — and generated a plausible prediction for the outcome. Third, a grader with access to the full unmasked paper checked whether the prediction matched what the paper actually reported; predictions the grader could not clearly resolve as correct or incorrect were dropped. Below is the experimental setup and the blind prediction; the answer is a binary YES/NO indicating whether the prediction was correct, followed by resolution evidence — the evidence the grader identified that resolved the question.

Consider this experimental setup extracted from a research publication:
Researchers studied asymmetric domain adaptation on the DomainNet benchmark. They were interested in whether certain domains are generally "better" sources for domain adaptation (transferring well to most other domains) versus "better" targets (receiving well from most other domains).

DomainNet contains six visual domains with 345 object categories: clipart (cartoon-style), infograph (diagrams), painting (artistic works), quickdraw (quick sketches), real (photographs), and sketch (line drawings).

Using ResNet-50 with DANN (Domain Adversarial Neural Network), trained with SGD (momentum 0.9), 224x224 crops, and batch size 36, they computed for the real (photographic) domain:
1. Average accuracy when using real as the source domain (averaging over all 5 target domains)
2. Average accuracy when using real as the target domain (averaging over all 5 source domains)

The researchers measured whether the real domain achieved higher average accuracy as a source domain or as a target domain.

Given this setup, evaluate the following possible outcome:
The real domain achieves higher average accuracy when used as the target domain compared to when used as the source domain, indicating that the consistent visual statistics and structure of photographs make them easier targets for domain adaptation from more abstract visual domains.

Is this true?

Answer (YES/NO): YES